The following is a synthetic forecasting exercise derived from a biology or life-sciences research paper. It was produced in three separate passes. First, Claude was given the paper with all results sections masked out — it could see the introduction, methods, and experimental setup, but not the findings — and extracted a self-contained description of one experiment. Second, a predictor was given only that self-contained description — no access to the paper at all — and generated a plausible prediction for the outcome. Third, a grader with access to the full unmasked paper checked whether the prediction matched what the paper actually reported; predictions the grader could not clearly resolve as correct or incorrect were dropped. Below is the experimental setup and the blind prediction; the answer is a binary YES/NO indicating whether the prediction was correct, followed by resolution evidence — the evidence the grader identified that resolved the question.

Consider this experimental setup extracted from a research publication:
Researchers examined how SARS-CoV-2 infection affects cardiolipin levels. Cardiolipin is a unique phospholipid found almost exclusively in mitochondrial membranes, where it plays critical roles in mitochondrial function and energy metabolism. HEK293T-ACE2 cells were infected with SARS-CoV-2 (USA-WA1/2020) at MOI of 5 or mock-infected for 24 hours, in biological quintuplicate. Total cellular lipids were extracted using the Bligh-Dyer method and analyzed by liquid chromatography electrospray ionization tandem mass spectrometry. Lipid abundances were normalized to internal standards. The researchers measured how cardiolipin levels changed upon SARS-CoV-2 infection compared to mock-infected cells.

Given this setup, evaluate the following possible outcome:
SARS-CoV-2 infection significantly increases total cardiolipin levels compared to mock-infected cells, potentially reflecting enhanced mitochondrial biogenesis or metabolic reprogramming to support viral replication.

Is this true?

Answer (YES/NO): NO